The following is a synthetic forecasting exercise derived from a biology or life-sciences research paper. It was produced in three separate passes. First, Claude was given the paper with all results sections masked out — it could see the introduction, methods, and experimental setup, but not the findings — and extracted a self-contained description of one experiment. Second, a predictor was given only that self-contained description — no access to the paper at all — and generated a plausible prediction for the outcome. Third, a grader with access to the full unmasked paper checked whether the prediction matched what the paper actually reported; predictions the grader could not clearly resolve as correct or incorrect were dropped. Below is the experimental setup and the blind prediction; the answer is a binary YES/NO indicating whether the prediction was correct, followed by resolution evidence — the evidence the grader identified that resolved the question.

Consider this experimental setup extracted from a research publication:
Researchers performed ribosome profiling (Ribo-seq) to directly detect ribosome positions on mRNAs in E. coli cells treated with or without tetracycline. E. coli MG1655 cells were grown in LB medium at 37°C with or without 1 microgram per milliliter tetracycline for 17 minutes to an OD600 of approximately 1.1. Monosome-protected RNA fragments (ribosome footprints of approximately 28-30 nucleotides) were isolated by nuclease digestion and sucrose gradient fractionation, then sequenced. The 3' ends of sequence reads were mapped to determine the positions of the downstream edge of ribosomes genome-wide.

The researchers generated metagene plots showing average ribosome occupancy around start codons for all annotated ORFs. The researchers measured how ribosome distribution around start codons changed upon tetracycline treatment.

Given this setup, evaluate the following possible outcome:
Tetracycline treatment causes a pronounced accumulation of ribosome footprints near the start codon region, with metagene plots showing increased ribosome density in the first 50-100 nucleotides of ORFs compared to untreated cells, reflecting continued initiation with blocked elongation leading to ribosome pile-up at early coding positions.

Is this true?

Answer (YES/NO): NO